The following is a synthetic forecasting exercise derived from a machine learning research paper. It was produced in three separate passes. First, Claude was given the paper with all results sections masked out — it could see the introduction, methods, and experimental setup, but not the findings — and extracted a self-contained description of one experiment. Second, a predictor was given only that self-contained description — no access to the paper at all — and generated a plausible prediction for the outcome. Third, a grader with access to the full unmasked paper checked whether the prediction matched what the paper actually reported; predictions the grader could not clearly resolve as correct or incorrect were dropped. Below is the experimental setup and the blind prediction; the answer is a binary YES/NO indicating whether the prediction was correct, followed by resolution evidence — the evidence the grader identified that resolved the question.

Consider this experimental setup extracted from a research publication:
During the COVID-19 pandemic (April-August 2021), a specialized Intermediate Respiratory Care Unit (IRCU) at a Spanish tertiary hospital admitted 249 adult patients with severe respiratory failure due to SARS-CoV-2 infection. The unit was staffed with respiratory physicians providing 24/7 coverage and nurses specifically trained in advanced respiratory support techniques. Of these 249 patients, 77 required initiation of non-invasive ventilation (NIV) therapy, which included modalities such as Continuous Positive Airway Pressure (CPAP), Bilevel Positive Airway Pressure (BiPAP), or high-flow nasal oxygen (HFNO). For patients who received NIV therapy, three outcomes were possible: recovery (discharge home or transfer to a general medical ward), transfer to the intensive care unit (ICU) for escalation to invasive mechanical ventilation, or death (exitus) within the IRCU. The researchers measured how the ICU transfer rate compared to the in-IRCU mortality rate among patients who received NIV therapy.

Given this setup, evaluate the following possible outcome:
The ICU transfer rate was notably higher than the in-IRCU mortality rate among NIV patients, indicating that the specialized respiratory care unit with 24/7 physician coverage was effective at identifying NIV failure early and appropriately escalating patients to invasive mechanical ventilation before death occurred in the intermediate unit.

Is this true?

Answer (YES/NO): YES